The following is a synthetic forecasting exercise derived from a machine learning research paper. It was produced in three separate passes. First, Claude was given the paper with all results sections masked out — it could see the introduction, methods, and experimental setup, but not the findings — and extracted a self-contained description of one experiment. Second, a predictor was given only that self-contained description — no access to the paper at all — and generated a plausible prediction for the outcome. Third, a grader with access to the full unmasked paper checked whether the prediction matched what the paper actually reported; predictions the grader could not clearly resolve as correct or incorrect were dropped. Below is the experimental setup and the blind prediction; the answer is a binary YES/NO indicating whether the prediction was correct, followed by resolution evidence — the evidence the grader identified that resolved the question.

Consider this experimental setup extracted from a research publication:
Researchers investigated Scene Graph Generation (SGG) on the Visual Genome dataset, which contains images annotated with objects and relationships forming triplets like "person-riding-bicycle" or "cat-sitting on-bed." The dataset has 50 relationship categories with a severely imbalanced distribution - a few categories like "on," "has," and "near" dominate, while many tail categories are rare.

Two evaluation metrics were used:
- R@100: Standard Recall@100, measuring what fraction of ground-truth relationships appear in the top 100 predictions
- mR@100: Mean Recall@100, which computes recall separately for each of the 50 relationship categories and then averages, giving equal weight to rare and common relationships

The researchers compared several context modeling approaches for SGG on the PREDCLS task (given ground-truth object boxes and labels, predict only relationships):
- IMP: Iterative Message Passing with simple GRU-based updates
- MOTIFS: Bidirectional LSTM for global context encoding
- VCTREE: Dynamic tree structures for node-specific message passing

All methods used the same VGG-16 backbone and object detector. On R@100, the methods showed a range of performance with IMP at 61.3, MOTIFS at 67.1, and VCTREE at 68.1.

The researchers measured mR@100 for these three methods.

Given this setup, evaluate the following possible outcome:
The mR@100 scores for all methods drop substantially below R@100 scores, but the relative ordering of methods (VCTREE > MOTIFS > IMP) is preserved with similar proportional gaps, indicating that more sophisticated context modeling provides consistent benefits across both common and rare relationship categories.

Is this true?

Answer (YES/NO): NO